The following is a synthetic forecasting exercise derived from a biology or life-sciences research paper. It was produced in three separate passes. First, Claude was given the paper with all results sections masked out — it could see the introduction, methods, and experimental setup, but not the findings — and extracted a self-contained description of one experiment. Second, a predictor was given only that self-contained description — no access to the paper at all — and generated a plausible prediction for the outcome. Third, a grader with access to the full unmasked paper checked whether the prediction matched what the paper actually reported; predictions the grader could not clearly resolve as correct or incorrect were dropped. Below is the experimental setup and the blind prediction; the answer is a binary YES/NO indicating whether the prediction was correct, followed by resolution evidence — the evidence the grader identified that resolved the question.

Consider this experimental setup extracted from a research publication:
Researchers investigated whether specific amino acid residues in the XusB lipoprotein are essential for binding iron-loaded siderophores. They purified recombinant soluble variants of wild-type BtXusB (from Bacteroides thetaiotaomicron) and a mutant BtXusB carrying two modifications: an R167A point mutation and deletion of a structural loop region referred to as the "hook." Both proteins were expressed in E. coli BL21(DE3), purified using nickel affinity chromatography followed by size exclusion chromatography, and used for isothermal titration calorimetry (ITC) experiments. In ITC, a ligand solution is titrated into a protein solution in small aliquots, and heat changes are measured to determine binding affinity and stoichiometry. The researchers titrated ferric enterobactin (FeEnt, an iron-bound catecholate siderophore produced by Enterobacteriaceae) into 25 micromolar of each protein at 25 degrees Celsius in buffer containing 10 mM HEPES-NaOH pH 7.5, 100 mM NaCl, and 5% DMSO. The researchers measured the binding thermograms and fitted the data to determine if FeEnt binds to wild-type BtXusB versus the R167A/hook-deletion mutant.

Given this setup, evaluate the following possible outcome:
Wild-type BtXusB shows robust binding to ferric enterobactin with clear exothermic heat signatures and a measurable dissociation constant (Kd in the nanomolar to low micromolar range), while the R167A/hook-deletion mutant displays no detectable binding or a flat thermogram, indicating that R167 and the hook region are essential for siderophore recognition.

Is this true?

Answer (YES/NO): YES